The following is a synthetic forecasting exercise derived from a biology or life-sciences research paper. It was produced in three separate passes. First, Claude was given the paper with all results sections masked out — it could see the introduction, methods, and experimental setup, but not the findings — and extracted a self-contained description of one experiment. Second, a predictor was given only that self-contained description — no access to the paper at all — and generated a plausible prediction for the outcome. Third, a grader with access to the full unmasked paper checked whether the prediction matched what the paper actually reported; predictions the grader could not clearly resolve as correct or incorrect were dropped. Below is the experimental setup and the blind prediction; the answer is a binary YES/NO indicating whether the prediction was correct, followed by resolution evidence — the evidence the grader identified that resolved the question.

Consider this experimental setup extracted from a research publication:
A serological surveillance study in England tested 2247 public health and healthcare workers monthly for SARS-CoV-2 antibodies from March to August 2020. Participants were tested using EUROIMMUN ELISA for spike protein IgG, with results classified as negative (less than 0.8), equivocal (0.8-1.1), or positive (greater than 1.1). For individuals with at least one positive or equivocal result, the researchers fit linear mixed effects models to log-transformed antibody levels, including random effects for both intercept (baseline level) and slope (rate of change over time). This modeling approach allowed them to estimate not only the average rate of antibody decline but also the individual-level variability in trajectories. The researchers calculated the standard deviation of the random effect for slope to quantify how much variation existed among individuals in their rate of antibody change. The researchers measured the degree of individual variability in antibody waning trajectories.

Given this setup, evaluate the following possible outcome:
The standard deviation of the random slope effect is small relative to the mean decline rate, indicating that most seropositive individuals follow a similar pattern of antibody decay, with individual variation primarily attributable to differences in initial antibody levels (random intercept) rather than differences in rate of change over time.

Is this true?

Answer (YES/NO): NO